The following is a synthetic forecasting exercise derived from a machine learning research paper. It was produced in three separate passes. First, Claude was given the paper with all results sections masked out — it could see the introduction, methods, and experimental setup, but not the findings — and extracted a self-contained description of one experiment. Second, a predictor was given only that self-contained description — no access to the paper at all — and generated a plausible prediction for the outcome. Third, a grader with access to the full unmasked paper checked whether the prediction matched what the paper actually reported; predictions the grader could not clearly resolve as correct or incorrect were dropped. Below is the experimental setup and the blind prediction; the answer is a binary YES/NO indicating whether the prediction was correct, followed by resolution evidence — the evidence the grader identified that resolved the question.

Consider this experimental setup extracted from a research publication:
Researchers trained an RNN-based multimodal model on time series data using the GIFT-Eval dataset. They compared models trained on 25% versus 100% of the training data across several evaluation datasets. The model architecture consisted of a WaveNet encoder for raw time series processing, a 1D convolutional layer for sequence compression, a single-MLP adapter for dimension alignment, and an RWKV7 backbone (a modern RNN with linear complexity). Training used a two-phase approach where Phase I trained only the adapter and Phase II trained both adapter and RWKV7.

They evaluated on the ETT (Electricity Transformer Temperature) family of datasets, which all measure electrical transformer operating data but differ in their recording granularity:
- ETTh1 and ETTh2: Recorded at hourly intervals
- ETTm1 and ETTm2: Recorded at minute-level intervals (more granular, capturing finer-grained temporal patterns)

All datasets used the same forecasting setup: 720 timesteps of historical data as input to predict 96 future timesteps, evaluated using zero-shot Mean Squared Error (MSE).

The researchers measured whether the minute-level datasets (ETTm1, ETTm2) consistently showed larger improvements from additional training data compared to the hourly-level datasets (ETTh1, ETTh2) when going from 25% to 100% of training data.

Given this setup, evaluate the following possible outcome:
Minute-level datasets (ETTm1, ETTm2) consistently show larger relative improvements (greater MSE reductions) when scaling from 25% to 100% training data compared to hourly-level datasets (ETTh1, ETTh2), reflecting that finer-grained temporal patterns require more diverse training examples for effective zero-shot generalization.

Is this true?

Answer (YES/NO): NO